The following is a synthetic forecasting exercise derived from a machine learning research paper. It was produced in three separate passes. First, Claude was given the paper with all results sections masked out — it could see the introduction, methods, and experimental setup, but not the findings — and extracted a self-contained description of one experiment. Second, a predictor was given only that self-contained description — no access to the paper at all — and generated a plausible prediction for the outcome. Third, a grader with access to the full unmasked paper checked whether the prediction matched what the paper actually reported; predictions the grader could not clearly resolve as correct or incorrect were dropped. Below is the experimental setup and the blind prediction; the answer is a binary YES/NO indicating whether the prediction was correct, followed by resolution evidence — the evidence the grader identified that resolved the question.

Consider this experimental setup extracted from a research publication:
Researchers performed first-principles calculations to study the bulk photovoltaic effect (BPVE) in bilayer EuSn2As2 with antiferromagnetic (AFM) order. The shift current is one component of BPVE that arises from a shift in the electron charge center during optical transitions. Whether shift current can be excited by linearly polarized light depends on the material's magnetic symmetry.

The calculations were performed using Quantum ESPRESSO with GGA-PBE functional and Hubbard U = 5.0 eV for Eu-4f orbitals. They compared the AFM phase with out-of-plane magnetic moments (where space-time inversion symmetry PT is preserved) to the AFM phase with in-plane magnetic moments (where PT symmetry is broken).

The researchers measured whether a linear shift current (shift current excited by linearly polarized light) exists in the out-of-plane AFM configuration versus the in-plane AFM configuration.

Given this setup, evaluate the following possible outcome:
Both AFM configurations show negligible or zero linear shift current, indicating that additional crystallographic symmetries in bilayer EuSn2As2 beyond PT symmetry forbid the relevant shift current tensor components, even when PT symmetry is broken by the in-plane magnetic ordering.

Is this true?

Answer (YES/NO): NO